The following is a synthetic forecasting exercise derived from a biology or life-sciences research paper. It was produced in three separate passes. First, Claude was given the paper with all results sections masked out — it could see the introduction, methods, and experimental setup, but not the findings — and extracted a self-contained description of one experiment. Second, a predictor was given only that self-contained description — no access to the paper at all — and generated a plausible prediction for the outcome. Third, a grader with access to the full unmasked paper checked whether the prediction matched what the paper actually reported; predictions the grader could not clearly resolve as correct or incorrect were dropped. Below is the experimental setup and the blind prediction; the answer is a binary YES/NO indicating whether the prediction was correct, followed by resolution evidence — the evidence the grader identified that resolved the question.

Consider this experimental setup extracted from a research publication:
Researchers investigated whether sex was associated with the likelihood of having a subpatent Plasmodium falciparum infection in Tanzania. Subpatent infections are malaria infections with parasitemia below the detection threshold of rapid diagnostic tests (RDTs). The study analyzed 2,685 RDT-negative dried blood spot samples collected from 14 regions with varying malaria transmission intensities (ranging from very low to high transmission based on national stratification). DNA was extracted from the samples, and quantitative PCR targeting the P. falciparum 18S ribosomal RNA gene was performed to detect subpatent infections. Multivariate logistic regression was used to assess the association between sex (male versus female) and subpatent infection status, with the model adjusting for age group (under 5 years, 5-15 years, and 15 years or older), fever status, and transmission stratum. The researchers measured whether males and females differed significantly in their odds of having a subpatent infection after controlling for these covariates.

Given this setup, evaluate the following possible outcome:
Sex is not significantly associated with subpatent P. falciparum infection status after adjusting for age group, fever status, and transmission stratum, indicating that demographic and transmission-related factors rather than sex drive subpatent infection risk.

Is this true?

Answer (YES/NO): YES